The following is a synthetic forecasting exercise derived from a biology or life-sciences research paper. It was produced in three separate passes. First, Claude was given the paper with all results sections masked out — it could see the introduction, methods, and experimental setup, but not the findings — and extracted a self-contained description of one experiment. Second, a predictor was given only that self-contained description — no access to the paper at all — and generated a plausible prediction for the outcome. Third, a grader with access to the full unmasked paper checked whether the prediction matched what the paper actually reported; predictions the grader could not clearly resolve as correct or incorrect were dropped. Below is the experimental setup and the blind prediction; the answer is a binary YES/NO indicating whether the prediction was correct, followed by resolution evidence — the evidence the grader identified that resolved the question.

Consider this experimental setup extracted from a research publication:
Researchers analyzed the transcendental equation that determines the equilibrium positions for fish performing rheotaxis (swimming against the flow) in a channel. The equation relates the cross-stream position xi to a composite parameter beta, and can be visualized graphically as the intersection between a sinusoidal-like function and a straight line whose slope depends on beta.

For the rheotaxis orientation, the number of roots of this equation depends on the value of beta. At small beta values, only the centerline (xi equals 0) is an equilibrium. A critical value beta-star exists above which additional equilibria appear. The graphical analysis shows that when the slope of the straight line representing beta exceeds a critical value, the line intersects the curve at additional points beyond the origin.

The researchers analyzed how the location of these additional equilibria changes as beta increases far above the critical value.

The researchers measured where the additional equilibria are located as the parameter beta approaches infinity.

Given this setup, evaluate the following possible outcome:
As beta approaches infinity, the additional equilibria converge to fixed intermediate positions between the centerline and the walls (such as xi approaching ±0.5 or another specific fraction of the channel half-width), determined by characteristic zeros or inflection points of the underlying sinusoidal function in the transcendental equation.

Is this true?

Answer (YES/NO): NO